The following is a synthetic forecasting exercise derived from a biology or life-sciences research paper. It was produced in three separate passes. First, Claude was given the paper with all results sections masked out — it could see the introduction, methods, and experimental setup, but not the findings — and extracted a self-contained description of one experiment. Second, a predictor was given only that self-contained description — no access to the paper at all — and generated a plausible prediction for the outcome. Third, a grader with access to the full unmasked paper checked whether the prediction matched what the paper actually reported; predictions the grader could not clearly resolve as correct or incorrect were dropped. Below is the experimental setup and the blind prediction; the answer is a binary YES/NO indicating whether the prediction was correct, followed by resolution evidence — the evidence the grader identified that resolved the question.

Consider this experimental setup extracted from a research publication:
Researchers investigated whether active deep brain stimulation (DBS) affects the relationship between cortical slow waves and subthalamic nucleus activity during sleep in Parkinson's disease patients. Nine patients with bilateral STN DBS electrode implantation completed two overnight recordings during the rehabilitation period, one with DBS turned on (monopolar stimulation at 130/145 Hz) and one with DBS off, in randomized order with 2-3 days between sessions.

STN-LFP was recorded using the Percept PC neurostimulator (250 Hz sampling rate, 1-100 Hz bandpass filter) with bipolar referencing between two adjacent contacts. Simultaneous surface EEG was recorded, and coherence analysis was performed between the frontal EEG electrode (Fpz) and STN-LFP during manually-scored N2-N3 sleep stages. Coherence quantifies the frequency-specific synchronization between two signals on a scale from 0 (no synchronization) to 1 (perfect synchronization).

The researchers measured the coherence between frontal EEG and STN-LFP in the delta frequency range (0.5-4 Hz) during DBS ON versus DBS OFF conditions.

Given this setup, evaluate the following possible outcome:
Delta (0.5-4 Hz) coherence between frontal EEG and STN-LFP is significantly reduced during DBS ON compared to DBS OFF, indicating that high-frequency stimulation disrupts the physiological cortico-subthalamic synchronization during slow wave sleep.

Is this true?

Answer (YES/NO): NO